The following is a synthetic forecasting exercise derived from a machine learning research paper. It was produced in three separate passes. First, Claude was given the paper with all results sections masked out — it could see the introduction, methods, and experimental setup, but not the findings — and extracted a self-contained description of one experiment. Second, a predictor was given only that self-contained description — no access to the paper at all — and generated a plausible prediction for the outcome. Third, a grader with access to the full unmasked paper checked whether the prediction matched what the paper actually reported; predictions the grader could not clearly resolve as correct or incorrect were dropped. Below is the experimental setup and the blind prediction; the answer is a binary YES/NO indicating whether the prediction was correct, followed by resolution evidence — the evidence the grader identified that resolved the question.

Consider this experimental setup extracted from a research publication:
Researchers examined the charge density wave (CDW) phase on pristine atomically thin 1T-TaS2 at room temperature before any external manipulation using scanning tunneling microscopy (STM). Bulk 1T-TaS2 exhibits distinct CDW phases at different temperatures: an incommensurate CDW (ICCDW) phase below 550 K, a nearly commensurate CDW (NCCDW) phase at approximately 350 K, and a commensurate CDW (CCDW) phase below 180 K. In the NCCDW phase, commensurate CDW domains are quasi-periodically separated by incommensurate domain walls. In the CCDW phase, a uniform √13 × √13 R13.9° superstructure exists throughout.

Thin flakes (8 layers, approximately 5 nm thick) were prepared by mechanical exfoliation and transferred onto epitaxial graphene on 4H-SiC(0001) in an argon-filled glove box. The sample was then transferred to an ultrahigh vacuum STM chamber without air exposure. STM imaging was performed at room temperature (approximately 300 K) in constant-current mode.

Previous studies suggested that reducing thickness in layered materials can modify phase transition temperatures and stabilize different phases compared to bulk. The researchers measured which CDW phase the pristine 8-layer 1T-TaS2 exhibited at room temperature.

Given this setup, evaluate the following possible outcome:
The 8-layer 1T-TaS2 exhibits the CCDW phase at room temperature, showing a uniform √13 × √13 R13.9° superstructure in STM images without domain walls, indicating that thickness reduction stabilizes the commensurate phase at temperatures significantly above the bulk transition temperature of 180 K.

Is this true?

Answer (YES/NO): NO